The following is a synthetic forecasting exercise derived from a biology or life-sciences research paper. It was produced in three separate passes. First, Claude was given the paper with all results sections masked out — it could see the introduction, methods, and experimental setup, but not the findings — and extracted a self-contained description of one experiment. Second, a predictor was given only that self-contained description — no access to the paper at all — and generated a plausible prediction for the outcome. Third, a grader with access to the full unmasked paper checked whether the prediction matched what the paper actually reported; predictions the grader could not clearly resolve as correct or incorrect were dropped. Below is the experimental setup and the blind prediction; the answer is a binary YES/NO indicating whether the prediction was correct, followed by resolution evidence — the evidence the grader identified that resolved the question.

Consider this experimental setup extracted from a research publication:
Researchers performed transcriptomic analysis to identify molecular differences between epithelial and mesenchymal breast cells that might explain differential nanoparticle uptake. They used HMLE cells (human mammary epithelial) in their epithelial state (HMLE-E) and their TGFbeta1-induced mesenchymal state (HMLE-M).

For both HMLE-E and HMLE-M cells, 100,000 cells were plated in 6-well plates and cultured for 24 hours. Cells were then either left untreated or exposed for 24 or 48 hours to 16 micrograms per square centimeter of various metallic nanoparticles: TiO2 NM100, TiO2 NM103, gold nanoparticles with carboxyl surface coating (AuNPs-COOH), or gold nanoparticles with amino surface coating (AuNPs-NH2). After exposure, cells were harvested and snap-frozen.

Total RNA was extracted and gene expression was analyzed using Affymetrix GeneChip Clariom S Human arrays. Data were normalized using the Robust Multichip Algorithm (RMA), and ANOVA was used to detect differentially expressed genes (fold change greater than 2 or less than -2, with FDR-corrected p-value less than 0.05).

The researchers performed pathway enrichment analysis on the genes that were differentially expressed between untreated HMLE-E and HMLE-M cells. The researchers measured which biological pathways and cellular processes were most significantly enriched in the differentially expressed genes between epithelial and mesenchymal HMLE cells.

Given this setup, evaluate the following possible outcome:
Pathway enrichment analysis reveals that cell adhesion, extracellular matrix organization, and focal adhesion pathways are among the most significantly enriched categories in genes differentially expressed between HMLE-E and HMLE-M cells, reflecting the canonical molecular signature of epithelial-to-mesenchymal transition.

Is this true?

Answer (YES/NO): NO